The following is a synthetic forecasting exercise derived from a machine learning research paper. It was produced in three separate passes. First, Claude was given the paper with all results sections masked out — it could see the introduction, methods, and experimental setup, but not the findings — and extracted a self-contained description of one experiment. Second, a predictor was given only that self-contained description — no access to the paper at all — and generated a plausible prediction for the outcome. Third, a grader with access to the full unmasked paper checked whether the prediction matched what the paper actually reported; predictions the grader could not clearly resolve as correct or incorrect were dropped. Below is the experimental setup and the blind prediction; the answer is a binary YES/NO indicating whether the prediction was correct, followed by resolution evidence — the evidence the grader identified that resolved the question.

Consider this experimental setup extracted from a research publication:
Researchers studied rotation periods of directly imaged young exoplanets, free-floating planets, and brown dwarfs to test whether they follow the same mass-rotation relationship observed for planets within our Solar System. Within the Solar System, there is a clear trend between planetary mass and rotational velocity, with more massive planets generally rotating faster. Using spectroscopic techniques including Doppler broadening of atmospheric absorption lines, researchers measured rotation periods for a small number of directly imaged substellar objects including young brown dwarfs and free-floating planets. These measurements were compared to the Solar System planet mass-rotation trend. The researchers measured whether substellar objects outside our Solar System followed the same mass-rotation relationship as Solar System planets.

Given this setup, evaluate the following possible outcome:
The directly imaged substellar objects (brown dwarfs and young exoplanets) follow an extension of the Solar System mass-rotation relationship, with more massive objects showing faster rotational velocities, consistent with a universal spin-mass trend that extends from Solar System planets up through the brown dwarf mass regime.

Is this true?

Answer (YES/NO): YES